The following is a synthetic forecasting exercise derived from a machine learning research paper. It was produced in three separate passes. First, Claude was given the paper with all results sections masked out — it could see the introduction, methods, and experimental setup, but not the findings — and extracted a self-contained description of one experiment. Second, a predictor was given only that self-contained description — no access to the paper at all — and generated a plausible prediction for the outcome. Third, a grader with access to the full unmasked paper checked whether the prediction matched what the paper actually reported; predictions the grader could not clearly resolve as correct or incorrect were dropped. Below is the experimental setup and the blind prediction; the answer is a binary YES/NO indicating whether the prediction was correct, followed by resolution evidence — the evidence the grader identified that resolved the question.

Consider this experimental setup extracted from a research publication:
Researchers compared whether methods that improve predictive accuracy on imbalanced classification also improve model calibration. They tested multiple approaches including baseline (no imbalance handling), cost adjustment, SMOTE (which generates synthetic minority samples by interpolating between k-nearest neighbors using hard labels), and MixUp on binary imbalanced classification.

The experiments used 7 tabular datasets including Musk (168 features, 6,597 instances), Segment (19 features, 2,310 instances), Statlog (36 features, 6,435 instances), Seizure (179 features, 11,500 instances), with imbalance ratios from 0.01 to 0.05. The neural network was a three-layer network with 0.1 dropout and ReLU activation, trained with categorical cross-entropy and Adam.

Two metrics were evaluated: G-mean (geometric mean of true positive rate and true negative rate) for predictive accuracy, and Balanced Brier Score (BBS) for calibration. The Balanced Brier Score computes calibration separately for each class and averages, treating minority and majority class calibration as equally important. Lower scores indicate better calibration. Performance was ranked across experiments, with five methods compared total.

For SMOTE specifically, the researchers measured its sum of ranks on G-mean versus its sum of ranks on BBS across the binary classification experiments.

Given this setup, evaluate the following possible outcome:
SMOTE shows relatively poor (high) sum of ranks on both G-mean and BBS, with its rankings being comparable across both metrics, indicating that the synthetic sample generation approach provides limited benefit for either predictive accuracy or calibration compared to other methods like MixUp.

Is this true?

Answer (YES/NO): NO